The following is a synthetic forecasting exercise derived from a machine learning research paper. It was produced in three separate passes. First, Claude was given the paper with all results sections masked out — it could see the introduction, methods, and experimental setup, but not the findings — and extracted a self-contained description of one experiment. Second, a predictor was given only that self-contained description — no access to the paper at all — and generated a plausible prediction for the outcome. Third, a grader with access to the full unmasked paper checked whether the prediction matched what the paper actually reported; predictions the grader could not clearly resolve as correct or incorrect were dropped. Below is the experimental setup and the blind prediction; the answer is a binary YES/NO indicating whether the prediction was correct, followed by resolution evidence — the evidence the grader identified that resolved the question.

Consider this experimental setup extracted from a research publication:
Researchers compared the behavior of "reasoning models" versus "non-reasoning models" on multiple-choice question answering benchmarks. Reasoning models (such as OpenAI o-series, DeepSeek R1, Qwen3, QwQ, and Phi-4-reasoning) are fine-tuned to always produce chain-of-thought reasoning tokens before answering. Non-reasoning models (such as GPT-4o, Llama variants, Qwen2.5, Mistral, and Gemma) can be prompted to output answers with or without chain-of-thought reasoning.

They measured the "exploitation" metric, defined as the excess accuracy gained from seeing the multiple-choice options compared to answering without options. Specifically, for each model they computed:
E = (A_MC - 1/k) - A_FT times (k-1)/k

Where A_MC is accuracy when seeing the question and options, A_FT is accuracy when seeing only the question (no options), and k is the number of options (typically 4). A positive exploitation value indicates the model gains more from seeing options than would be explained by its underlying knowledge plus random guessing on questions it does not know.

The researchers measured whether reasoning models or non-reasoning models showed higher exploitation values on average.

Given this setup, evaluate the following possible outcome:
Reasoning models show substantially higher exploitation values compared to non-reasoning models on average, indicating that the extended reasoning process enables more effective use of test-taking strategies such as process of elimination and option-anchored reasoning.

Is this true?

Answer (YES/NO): YES